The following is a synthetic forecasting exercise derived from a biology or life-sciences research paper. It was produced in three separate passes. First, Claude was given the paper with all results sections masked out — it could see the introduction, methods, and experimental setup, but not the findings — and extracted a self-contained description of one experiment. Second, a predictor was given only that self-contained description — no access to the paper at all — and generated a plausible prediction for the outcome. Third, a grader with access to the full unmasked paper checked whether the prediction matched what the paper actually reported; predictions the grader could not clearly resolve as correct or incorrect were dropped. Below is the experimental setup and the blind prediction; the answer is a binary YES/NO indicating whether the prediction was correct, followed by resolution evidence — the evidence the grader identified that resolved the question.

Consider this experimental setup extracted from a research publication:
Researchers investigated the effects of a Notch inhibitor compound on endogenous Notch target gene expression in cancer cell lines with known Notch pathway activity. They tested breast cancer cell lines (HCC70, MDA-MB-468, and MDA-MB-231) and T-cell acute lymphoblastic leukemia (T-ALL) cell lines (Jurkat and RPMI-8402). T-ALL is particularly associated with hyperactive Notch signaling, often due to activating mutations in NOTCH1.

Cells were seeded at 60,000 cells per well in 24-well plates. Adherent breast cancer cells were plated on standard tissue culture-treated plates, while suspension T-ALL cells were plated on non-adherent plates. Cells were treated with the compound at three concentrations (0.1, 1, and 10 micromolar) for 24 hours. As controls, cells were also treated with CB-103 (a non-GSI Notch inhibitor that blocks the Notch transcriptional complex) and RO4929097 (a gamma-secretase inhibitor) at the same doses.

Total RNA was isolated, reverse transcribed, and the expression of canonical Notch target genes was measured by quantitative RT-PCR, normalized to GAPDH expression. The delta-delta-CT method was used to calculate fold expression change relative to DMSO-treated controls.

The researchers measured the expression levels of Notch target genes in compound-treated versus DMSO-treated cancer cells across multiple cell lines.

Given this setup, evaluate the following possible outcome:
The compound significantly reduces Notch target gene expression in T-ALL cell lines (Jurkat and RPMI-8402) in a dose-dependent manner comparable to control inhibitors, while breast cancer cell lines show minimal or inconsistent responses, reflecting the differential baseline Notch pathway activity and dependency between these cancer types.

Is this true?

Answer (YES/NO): NO